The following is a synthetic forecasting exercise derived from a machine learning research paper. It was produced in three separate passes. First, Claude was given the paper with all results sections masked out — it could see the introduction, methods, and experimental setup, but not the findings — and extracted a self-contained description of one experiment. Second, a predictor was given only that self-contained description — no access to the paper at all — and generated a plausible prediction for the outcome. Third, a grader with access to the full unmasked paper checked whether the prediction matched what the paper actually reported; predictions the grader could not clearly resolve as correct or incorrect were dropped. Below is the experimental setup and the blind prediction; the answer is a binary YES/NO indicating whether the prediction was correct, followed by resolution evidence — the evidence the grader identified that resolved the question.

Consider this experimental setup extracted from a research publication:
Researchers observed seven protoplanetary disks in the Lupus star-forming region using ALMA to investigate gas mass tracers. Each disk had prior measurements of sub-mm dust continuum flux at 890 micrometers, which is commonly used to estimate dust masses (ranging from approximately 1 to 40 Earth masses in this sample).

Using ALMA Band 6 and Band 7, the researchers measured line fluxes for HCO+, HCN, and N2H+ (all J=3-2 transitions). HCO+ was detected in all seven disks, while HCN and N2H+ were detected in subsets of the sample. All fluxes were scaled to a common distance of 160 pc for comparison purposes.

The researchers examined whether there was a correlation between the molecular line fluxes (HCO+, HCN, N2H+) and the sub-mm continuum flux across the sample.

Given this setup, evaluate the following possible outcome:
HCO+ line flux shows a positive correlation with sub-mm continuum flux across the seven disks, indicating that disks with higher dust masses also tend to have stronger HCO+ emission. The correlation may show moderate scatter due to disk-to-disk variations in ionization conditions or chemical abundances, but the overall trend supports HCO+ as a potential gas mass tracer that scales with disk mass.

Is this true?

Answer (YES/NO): NO